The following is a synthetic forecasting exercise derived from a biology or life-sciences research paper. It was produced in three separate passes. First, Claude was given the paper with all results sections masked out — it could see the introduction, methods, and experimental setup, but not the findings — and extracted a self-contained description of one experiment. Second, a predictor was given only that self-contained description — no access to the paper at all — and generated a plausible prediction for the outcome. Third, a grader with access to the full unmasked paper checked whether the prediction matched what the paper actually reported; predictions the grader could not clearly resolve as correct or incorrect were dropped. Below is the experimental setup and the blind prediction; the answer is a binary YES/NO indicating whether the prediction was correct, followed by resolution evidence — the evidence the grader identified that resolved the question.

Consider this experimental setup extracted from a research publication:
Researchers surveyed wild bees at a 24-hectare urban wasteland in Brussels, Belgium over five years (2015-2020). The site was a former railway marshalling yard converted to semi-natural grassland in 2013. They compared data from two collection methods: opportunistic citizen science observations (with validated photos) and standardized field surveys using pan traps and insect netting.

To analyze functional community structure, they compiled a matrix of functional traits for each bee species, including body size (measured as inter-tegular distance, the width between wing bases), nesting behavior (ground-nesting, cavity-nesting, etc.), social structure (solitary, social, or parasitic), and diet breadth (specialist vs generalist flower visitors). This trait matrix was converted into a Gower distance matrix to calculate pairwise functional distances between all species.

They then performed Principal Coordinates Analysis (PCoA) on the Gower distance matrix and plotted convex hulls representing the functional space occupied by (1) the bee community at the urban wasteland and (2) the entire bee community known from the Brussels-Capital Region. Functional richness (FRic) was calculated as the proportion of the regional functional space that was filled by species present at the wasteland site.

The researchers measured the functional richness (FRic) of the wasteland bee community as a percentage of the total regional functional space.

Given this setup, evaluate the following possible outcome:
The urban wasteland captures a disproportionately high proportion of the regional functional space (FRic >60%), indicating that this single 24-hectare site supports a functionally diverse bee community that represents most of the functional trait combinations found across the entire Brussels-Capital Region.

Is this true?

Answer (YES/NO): YES